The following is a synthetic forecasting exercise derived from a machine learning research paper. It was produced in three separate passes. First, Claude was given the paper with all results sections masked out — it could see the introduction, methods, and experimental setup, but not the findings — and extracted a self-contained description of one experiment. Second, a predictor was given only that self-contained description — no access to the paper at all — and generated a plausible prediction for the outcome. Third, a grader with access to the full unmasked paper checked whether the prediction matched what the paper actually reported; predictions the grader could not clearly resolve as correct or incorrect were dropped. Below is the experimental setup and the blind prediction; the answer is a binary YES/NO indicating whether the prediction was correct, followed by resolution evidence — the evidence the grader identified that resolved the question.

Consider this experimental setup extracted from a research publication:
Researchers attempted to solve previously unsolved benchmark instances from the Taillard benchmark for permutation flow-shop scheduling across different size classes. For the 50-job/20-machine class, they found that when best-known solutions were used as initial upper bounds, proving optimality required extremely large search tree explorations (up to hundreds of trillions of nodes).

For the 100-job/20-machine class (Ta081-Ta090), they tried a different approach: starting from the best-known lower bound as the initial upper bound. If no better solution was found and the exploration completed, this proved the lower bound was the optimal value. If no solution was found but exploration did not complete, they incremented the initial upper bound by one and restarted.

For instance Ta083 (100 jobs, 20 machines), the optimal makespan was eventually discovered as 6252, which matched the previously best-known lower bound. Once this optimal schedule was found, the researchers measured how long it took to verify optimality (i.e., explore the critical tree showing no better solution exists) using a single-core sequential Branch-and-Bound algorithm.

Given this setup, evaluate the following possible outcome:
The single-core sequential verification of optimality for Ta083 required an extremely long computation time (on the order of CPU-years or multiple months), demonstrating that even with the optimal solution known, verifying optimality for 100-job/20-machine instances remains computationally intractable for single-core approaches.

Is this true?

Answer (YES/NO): NO